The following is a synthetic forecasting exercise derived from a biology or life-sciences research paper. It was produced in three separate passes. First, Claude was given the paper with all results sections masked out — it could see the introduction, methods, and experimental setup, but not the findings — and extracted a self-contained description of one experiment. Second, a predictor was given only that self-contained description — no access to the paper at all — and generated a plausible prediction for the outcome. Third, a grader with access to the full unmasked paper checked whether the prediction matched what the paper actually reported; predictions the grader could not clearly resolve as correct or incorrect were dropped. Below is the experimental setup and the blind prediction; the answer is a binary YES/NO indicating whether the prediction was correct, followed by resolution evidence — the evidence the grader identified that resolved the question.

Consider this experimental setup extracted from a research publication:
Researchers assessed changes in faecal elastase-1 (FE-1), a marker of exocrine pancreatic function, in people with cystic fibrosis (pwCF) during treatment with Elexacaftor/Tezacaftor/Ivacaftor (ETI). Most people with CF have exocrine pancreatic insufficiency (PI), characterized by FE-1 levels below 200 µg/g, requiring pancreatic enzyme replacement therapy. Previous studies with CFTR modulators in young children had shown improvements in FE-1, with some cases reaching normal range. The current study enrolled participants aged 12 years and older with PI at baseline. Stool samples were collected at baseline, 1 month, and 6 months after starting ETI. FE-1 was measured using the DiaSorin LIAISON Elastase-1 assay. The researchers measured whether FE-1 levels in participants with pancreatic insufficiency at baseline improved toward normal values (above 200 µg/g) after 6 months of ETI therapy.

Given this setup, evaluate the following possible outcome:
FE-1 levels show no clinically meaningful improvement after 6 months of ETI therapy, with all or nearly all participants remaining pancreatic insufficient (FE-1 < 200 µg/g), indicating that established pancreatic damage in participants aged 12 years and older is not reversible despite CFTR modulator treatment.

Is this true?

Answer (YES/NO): YES